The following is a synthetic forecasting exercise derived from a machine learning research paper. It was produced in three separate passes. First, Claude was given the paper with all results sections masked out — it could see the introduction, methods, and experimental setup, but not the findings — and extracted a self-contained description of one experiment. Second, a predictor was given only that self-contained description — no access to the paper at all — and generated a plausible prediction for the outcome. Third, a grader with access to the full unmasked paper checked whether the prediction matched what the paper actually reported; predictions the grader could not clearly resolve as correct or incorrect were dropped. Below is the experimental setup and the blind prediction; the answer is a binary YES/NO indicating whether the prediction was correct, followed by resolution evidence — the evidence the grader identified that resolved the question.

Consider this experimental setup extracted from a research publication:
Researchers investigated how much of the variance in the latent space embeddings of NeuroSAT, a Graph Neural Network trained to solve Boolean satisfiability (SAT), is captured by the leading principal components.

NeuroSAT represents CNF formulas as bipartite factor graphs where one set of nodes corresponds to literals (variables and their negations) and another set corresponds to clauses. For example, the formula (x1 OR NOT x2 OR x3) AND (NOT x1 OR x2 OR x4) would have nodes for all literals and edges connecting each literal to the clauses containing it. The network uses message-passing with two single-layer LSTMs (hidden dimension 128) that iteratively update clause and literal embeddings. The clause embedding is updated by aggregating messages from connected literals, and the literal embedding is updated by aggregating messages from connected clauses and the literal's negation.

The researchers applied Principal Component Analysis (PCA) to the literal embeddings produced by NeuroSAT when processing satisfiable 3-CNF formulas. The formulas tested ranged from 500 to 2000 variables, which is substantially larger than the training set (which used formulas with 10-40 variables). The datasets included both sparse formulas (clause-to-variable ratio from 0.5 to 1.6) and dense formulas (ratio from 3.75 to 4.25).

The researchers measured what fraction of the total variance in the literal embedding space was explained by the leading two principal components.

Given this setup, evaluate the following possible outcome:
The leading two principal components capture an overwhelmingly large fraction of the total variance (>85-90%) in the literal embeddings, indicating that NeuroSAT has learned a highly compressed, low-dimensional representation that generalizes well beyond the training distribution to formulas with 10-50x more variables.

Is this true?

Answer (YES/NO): YES